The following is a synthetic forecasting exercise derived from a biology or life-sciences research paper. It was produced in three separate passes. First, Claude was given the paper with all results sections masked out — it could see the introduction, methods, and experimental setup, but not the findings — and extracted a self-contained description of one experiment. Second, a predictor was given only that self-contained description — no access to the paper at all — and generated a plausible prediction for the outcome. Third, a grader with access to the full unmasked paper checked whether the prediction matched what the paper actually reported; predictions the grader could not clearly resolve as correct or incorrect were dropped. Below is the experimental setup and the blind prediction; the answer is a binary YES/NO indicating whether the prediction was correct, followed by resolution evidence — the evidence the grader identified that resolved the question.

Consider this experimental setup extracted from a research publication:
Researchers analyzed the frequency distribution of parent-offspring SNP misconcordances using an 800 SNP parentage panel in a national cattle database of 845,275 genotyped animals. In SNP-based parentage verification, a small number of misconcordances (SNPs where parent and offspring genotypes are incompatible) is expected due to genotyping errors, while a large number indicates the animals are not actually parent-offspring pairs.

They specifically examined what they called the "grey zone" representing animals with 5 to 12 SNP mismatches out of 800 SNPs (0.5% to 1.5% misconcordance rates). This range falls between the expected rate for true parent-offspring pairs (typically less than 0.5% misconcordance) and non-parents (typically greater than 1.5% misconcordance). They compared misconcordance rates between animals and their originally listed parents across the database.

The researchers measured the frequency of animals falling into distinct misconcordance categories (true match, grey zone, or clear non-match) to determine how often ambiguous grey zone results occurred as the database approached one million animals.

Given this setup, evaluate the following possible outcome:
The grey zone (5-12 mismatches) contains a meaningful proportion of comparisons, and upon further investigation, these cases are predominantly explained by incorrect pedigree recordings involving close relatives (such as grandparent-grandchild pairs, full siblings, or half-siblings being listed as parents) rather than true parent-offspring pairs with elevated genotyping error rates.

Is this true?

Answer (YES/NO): NO